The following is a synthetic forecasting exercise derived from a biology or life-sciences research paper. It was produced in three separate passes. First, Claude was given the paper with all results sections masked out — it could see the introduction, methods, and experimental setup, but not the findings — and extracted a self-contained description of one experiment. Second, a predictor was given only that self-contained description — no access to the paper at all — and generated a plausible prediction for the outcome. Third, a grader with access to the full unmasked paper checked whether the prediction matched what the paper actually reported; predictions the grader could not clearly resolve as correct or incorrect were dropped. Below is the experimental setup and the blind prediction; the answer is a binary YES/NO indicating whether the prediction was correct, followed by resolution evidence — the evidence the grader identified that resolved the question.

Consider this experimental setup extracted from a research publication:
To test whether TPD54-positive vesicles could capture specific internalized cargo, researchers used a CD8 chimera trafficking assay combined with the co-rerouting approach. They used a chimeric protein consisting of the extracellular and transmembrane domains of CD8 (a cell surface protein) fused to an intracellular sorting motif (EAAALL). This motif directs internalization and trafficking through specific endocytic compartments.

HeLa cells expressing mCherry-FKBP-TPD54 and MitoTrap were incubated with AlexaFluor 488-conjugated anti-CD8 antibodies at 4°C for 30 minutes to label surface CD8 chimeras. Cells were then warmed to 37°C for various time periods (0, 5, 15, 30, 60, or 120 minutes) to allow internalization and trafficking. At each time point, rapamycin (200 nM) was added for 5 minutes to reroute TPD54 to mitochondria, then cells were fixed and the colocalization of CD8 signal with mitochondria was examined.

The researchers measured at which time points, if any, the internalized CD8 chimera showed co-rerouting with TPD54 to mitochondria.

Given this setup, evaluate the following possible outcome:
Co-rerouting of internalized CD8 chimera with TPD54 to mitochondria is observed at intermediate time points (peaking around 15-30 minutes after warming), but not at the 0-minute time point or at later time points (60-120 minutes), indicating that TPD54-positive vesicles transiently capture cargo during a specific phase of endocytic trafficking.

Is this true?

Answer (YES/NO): NO